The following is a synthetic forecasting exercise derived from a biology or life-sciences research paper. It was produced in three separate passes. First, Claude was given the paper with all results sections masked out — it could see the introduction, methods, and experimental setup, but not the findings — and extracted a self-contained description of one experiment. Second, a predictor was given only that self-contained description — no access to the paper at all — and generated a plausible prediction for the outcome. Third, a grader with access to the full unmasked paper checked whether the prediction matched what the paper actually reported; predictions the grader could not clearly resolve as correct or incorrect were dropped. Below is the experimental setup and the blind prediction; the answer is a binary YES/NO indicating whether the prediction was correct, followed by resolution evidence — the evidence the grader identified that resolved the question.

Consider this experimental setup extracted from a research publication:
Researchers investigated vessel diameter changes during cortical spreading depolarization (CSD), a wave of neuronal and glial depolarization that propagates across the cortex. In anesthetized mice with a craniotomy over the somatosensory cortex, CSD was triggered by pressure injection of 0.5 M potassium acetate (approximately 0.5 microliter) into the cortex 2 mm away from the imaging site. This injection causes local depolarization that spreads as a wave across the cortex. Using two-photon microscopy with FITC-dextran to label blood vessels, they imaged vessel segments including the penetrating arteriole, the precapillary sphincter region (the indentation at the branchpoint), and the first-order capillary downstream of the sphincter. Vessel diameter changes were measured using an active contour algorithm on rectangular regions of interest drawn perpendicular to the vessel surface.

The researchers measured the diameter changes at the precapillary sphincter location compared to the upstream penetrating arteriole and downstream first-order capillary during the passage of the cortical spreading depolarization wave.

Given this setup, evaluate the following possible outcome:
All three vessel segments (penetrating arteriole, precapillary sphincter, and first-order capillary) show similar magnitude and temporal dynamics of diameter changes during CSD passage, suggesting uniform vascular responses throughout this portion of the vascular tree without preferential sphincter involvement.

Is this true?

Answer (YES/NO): NO